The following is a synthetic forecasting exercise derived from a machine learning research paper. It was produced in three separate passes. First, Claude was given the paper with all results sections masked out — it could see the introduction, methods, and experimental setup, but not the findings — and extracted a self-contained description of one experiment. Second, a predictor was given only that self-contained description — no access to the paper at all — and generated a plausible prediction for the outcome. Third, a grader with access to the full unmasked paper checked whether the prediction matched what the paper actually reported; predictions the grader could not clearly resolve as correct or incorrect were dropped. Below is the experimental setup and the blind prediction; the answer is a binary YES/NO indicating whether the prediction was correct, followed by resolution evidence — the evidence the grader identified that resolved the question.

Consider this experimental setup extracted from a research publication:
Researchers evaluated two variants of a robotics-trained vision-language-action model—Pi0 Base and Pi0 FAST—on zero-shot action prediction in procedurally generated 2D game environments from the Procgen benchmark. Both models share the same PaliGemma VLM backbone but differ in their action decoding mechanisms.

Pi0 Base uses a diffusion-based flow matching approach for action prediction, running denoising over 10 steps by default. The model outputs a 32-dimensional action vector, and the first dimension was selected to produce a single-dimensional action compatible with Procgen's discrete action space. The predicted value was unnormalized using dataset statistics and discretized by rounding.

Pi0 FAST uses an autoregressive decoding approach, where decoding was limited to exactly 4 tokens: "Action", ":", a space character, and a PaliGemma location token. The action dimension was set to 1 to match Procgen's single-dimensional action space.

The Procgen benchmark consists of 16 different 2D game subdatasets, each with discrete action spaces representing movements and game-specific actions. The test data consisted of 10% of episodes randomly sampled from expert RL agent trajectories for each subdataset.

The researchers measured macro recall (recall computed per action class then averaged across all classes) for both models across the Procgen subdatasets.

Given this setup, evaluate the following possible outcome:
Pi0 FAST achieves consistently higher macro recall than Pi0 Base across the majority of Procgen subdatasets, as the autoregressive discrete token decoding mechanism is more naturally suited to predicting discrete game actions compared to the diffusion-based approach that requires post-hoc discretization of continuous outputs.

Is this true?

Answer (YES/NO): NO